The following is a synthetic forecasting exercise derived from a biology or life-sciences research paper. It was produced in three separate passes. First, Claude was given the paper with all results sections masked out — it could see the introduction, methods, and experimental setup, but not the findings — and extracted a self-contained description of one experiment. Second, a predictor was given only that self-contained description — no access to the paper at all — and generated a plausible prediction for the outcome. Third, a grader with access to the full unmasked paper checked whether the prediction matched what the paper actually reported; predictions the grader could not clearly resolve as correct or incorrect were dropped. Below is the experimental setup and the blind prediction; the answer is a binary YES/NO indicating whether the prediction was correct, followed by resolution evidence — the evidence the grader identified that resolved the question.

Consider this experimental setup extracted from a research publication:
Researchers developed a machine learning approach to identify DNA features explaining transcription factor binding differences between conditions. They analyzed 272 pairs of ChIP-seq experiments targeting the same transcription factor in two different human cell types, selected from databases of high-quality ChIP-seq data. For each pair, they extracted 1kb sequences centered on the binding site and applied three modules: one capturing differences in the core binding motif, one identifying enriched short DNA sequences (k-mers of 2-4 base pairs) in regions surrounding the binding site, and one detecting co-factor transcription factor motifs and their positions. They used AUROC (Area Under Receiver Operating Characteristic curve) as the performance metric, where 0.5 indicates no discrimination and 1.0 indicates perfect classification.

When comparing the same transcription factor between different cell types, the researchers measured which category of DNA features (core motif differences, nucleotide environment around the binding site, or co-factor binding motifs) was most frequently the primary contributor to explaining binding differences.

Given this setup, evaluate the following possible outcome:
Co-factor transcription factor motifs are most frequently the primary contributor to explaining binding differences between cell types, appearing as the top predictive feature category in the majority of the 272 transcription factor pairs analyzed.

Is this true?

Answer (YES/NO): YES